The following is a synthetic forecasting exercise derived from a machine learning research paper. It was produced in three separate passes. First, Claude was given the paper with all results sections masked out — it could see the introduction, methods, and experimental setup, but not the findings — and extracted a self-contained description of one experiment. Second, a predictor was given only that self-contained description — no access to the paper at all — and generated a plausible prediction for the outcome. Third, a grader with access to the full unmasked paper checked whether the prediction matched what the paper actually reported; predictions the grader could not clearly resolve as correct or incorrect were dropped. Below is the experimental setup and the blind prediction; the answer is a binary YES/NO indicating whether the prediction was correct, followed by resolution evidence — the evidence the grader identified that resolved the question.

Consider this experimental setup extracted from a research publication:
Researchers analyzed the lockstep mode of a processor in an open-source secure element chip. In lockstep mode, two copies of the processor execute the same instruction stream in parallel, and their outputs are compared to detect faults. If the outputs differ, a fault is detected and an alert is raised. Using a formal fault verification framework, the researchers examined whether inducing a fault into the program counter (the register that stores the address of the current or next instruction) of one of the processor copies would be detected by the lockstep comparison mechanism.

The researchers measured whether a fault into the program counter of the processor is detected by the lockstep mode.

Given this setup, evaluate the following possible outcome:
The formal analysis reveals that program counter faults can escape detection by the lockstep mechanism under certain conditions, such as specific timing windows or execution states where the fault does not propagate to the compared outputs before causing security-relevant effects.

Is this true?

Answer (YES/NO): NO